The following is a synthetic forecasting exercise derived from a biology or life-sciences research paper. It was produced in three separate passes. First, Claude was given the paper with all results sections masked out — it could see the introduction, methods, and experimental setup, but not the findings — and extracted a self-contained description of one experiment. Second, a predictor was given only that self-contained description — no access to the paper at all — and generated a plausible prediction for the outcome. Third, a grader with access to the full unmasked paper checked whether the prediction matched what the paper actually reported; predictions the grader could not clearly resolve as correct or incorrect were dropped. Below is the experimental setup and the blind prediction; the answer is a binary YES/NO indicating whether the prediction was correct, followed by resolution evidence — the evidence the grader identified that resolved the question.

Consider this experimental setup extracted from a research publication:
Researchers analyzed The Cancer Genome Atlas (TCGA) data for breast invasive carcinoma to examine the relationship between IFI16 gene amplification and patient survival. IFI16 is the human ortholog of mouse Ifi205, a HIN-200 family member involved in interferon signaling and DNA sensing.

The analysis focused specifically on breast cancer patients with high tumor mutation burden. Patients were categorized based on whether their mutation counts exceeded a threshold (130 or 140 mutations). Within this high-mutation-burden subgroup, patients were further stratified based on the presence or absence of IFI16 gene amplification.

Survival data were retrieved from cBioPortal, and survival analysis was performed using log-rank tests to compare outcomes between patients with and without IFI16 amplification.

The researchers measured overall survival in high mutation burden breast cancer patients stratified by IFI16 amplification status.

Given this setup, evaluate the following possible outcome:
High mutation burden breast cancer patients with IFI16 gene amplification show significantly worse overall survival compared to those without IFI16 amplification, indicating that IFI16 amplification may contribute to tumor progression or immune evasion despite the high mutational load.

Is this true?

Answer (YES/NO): YES